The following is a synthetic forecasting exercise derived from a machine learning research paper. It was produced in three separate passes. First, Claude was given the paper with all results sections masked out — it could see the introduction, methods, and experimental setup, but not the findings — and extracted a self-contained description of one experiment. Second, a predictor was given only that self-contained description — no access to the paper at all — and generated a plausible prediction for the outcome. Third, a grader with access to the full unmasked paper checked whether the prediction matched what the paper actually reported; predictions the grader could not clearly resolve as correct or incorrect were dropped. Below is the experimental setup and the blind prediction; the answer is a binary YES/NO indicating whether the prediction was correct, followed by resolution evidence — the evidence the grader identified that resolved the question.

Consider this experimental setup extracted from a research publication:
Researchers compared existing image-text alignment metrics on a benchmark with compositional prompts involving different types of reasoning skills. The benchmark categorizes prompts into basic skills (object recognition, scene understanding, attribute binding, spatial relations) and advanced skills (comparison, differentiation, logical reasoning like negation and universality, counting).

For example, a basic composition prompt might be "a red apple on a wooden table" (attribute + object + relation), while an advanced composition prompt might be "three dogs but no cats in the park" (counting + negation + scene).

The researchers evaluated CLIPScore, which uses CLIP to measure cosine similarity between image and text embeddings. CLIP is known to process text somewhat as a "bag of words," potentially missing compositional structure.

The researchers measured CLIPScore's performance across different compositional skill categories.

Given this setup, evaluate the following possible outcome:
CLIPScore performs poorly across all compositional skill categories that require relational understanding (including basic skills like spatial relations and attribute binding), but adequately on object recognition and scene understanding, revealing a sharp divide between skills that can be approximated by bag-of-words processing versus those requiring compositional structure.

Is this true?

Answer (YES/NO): NO